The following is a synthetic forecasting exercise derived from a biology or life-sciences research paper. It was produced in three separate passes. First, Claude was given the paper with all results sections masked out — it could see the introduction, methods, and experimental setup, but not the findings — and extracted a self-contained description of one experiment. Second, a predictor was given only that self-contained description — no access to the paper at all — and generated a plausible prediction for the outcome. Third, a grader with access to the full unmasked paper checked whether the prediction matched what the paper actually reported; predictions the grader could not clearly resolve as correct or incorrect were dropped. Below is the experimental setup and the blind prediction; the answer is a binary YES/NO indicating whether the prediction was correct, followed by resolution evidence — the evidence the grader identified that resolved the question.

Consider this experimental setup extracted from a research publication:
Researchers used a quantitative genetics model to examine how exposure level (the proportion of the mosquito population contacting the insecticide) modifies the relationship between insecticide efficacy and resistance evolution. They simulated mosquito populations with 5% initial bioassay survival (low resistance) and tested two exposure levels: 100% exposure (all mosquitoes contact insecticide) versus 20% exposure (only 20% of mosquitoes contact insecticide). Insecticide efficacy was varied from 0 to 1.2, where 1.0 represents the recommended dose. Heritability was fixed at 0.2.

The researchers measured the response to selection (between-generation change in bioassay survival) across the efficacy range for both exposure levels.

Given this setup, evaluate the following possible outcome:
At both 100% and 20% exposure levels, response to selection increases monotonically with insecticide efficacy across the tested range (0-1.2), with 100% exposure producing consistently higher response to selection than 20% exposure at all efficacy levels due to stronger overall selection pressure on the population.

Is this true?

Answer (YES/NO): NO